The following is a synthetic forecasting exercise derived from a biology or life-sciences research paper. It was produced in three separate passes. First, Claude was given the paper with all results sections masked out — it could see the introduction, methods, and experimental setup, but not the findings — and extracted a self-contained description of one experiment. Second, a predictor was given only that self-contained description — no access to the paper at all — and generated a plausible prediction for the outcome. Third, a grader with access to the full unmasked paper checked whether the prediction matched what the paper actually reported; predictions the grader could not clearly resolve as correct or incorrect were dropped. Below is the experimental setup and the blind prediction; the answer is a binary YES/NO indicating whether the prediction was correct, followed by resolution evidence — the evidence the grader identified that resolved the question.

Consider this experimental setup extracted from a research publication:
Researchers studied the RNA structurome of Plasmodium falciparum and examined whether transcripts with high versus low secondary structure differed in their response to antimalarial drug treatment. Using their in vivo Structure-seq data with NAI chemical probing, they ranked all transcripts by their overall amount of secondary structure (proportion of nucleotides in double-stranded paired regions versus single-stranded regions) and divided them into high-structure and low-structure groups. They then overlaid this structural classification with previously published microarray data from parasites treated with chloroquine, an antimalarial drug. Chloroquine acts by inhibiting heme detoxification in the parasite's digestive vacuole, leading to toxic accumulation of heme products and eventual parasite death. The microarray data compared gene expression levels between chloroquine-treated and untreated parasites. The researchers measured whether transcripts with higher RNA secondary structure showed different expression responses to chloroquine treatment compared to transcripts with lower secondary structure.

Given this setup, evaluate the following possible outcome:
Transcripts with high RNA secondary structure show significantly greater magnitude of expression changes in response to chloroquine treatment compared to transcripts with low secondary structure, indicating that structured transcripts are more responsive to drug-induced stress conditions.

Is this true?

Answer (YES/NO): NO